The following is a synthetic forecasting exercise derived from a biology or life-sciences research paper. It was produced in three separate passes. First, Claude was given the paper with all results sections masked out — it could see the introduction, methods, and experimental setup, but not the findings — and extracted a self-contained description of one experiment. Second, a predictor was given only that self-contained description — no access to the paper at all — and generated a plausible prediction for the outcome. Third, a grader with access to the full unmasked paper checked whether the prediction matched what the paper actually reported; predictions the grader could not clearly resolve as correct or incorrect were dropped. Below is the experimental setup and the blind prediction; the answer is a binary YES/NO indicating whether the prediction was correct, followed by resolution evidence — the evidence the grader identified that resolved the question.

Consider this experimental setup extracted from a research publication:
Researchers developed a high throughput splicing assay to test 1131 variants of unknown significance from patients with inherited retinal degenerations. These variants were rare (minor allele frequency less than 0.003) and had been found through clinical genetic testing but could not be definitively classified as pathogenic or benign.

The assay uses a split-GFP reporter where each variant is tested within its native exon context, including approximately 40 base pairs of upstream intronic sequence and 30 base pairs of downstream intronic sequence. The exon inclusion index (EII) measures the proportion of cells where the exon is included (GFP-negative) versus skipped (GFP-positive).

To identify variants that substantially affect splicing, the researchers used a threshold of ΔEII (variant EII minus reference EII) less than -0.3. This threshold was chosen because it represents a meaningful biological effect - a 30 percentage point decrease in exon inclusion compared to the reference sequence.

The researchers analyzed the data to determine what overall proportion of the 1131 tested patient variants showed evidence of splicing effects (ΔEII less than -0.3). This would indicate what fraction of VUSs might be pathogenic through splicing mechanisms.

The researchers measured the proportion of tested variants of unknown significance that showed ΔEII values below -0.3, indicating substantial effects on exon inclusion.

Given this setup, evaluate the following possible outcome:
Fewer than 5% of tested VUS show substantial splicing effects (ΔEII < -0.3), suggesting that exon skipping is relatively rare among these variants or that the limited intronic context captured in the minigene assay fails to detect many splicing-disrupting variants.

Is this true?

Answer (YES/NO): NO